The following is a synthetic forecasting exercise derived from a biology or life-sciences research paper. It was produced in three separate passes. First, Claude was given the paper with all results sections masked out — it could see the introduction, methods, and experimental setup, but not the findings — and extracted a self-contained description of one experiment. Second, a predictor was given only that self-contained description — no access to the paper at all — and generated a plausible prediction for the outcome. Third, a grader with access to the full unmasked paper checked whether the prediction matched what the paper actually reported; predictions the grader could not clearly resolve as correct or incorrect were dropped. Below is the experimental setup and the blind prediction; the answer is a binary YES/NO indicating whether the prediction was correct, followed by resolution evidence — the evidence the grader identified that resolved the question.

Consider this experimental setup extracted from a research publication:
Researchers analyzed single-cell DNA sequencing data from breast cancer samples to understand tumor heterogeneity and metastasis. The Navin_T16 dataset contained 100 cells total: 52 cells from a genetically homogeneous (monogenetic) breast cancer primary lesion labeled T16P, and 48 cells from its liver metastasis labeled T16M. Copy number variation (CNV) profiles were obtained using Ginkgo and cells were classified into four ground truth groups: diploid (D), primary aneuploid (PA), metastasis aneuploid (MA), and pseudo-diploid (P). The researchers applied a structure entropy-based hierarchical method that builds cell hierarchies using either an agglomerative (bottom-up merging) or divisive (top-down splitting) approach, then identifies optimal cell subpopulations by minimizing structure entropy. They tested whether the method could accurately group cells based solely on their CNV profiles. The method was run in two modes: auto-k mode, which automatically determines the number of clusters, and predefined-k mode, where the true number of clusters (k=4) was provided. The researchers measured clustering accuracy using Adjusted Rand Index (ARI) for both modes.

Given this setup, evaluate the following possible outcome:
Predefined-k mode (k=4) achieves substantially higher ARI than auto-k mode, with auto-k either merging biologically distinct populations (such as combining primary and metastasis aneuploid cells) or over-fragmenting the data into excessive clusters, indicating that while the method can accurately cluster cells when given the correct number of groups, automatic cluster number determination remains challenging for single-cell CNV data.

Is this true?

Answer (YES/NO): NO